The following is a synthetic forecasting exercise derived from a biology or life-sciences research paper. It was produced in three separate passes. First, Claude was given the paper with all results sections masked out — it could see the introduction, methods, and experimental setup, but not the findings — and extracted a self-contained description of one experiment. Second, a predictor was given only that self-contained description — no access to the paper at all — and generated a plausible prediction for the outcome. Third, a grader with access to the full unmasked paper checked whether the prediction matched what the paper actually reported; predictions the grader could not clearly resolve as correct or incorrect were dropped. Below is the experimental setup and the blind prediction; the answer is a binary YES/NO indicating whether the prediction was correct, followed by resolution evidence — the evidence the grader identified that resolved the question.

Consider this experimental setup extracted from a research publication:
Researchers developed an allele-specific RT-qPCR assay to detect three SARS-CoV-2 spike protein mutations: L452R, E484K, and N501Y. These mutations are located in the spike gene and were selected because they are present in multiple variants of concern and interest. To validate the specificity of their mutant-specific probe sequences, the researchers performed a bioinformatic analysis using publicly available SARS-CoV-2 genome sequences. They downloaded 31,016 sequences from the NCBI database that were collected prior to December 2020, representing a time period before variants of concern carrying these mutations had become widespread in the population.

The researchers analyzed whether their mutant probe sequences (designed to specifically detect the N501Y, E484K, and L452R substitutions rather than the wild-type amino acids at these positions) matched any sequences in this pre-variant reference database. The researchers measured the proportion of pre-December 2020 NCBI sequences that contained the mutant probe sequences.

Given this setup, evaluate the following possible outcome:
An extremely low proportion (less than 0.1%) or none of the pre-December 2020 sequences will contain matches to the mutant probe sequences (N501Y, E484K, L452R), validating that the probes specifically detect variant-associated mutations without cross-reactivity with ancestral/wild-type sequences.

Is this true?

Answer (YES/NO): NO